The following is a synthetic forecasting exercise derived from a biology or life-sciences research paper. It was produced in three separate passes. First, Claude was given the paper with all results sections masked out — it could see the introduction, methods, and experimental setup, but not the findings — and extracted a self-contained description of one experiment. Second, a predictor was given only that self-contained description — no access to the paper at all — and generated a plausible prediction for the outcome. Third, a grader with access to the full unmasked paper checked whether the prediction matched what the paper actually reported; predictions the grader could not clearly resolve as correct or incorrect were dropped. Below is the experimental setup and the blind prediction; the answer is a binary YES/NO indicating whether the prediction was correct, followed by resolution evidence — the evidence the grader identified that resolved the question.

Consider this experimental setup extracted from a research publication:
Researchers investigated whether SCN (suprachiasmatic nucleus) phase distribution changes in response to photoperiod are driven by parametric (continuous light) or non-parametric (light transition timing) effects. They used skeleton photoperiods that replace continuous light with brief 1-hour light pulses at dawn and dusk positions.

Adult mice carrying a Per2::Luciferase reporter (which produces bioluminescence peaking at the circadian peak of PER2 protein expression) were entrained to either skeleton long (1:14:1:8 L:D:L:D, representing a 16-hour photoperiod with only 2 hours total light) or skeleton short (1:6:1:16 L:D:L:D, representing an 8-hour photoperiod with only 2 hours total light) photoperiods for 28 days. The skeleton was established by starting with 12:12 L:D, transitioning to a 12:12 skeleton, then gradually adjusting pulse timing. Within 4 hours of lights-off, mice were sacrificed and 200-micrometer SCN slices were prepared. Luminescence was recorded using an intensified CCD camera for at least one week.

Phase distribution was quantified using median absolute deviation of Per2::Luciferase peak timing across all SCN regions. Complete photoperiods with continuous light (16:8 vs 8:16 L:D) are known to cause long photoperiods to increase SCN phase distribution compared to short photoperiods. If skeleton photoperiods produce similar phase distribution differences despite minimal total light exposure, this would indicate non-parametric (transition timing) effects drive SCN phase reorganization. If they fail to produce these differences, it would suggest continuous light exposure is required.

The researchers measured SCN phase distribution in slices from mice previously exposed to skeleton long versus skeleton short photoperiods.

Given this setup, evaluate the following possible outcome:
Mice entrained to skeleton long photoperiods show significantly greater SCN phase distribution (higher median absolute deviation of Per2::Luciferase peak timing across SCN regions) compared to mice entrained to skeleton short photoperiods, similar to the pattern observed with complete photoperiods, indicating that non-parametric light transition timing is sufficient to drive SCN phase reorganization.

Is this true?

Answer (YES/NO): YES